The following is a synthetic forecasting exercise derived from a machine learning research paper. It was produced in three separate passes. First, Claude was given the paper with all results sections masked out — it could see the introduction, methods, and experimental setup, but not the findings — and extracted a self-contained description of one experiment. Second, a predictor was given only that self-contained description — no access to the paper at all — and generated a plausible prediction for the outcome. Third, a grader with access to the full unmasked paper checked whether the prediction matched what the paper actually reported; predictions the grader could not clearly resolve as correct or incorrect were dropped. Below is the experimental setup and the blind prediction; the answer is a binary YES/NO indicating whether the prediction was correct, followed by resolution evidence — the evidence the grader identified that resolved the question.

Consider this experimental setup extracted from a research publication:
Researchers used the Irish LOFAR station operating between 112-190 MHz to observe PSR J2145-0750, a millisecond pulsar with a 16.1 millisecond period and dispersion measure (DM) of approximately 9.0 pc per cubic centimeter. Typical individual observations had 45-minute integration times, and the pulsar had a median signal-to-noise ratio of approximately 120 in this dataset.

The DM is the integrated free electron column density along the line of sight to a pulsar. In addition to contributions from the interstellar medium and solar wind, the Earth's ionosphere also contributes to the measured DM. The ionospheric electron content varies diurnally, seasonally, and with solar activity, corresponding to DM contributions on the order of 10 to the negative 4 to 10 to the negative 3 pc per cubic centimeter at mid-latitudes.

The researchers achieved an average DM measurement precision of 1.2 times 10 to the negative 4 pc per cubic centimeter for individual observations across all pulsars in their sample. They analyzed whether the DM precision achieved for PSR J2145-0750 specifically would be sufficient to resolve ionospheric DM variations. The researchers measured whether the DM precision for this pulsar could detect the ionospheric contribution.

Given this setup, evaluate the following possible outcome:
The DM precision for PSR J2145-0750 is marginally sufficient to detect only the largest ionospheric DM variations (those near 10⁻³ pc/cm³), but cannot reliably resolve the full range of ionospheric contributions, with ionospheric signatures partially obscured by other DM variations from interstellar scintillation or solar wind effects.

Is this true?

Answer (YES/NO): NO